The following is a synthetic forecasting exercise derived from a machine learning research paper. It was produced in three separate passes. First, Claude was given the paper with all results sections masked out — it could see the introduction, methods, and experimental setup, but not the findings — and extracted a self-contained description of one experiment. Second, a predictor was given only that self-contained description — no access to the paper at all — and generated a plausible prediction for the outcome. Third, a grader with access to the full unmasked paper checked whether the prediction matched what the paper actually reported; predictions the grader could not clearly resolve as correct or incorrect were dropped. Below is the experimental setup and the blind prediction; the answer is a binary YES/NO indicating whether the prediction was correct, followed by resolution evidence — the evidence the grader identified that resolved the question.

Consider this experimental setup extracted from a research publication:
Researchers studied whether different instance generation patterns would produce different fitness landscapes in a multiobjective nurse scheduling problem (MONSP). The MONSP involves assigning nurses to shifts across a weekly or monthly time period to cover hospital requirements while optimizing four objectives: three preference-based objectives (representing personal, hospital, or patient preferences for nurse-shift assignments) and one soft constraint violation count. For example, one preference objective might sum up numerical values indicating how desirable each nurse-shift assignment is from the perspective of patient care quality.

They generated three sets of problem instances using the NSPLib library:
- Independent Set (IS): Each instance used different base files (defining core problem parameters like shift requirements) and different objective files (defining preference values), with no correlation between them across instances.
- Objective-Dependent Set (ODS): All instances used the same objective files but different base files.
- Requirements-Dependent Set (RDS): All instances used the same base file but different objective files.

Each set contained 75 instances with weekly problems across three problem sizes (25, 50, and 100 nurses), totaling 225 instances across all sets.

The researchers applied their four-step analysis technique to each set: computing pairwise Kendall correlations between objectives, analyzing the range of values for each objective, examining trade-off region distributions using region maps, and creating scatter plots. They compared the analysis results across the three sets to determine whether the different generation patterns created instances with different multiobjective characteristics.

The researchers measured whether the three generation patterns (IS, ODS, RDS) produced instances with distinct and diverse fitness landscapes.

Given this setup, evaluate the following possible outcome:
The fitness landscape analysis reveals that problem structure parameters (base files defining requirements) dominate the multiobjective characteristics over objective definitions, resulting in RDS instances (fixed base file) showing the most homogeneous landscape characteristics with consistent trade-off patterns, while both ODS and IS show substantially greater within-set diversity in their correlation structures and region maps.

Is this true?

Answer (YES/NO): NO